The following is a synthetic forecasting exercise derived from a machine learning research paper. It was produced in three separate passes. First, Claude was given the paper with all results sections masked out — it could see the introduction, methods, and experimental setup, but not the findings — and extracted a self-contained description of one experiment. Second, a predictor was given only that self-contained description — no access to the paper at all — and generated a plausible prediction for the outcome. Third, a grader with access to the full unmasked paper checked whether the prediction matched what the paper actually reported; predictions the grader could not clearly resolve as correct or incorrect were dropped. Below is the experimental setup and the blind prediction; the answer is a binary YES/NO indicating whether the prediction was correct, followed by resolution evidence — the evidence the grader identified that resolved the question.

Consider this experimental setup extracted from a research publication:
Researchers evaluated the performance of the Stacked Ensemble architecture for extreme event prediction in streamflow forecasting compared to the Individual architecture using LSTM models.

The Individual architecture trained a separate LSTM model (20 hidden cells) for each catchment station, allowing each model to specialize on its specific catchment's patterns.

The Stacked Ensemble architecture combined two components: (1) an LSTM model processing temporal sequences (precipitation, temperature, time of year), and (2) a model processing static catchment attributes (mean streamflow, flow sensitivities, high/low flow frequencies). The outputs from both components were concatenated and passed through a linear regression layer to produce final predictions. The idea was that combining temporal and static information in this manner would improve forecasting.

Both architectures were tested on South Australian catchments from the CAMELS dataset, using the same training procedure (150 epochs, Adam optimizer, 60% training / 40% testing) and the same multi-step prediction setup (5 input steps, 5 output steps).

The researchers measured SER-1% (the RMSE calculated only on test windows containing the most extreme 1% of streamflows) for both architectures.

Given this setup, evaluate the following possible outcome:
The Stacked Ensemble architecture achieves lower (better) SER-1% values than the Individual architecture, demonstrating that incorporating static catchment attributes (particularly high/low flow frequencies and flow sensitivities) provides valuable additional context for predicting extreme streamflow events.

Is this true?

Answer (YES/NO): NO